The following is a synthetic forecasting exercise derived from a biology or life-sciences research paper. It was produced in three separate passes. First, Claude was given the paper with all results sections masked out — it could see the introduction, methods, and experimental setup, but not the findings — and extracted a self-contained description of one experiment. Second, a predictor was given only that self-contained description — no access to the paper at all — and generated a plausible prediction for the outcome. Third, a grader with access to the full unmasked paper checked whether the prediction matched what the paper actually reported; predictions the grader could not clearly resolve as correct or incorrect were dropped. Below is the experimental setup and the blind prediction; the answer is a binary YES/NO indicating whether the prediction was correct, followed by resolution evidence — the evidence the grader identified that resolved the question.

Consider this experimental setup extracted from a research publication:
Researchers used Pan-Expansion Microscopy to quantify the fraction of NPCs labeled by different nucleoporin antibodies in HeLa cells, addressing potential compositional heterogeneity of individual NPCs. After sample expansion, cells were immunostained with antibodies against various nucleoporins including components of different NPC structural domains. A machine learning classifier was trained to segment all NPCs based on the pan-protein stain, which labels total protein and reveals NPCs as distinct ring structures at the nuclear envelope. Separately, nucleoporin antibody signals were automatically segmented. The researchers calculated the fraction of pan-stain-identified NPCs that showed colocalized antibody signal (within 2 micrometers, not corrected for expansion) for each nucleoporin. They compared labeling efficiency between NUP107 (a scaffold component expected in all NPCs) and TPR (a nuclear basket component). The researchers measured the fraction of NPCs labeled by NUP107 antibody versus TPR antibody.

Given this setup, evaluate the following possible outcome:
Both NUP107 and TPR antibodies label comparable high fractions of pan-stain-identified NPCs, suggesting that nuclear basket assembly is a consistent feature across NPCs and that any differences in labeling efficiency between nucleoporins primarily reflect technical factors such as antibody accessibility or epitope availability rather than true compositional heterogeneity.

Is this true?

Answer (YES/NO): NO